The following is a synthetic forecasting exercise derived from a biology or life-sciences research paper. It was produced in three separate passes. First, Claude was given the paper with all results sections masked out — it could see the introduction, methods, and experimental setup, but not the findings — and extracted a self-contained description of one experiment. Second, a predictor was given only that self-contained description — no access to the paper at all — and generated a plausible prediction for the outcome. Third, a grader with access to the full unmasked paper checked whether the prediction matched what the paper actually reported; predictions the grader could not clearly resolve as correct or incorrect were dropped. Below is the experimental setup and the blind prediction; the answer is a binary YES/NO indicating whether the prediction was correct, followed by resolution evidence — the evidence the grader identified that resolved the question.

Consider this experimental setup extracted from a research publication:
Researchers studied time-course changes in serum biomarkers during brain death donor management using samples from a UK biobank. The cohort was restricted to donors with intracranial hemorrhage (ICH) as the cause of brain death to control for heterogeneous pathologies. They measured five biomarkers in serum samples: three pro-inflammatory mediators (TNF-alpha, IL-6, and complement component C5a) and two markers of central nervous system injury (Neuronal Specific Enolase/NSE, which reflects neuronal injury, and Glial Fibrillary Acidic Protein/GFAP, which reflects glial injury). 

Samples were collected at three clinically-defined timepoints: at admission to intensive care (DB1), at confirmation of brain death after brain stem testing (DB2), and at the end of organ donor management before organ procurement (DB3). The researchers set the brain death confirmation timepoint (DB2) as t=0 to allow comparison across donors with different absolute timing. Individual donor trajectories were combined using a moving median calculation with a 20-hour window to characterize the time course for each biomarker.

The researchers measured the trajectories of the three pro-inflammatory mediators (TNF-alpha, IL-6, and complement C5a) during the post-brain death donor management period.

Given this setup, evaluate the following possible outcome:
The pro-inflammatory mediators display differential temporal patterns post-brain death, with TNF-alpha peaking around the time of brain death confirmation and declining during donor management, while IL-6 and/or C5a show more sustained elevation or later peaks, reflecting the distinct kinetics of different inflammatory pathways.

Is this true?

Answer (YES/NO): NO